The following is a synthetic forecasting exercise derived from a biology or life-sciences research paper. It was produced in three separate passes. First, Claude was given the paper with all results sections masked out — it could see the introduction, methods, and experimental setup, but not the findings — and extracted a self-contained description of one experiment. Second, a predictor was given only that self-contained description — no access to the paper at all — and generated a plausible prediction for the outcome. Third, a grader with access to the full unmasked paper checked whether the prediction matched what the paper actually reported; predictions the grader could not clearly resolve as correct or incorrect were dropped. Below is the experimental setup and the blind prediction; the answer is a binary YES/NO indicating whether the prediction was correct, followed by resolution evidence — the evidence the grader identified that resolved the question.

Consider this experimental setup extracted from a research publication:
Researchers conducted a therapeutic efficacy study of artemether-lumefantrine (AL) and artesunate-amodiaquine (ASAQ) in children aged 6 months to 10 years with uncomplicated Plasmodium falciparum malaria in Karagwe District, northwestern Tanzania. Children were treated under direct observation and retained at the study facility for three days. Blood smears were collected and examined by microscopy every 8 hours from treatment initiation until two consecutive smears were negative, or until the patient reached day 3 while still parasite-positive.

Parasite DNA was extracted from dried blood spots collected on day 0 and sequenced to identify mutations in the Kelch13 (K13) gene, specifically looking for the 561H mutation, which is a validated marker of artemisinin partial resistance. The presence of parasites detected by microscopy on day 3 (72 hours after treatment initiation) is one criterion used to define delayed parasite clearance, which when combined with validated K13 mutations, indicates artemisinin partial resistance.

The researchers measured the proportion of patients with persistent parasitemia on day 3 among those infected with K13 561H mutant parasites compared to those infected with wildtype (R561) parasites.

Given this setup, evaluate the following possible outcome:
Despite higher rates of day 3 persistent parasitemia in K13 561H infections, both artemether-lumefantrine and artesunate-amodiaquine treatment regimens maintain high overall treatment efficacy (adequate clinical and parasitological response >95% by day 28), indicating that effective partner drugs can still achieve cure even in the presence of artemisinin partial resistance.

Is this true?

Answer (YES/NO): YES